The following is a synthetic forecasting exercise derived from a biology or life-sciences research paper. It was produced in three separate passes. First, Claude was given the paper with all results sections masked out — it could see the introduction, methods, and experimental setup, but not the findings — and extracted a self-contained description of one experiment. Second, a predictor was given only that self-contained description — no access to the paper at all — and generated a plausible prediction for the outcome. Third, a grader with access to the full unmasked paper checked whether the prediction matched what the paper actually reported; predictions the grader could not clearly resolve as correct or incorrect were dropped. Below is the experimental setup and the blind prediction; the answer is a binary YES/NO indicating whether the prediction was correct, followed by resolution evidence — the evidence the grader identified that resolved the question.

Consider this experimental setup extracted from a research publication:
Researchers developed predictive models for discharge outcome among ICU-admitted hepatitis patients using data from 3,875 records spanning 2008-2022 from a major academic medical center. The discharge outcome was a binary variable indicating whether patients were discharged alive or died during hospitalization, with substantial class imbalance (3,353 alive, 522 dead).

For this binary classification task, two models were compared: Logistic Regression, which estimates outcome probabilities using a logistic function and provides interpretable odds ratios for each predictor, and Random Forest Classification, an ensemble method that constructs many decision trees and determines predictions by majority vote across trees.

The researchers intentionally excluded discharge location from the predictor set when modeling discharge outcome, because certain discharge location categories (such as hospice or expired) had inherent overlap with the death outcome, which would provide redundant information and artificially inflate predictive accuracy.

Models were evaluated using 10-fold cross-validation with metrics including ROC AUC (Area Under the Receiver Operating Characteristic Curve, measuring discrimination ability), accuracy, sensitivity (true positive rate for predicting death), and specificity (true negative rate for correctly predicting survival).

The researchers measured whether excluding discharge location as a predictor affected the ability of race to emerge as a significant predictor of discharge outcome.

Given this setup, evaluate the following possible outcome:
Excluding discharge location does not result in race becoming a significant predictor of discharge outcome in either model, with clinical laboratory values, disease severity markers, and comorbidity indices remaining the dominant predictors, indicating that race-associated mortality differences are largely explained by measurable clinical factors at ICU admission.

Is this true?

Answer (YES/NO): NO